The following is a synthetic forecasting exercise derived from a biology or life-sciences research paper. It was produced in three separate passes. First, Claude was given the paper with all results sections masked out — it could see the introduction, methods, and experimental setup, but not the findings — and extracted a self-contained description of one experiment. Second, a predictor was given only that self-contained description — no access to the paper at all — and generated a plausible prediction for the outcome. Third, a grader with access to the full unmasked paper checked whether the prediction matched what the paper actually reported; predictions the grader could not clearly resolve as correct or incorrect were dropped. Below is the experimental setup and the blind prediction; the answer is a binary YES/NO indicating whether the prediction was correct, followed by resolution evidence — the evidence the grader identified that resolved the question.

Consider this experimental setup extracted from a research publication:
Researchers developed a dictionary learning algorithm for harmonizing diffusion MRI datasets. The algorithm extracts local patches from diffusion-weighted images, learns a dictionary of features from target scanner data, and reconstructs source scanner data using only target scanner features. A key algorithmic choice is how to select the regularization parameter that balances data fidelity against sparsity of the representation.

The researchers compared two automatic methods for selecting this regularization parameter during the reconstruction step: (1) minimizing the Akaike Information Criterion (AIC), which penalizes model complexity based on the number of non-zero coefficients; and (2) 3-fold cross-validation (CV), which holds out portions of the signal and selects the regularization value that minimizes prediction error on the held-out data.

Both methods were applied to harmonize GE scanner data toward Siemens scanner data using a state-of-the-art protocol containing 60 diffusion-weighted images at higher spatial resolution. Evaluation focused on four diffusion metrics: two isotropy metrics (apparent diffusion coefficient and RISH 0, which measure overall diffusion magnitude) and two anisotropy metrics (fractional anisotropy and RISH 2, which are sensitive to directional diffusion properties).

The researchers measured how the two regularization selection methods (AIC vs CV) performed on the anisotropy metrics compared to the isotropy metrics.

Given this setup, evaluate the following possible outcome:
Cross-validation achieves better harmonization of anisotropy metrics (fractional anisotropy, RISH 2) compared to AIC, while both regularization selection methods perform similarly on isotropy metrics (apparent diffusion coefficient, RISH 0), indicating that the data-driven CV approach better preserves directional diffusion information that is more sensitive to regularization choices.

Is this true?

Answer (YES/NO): NO